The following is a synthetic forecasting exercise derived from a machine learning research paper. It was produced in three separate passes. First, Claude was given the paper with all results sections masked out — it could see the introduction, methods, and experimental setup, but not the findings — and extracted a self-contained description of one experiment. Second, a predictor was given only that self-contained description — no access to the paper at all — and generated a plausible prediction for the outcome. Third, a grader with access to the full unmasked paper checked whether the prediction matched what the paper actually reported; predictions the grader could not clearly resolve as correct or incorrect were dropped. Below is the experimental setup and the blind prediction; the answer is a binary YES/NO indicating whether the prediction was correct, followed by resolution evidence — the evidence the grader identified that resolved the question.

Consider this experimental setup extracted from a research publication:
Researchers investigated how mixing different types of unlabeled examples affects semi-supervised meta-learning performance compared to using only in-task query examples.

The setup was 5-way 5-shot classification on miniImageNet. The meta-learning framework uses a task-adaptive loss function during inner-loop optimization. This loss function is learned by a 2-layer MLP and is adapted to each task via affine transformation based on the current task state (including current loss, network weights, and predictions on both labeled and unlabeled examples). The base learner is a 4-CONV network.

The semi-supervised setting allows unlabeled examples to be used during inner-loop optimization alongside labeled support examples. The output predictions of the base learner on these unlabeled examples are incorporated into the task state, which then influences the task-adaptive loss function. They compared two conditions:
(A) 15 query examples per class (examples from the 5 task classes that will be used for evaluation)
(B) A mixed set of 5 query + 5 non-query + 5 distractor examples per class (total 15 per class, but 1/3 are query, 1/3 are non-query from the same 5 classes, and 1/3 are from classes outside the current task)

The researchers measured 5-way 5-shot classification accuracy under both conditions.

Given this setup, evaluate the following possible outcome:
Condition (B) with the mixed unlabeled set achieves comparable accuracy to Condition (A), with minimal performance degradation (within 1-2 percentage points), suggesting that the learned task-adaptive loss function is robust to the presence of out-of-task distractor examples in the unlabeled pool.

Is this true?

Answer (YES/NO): NO